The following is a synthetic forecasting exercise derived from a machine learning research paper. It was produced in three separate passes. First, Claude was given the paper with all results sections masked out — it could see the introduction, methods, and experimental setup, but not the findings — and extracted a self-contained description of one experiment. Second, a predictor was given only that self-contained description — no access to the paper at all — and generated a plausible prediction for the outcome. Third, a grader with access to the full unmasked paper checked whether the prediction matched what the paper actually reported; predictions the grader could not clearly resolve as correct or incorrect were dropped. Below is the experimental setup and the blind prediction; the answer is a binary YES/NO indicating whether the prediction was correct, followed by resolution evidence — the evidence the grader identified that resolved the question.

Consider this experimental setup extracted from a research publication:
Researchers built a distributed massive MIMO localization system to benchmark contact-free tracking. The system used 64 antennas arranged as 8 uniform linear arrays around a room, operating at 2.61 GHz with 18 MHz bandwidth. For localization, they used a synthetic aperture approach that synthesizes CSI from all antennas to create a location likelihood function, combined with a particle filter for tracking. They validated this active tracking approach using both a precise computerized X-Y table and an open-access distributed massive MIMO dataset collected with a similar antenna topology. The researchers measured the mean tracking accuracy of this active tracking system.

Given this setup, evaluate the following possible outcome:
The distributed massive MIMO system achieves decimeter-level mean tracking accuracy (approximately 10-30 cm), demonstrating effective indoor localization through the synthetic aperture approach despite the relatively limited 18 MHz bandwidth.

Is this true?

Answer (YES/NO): NO